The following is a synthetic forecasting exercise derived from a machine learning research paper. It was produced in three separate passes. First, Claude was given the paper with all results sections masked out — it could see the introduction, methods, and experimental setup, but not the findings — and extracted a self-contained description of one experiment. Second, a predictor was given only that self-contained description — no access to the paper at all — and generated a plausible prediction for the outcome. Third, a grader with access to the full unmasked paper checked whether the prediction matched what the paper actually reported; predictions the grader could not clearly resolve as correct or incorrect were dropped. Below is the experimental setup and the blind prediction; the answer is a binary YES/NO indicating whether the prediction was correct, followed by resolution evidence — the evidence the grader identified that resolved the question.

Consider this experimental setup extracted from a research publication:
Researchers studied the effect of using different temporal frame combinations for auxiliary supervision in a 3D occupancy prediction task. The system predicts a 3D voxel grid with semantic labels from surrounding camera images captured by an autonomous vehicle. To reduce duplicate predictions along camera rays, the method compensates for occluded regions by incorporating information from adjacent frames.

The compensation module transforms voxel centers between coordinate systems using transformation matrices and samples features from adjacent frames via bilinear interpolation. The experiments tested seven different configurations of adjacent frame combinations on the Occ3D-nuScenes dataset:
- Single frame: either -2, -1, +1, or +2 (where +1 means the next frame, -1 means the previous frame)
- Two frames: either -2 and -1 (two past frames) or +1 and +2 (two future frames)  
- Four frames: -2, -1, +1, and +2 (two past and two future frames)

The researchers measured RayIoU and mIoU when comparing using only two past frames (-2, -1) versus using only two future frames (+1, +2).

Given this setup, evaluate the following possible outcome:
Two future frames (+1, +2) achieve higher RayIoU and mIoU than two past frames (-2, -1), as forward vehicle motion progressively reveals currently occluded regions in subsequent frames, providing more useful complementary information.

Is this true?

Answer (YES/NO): YES